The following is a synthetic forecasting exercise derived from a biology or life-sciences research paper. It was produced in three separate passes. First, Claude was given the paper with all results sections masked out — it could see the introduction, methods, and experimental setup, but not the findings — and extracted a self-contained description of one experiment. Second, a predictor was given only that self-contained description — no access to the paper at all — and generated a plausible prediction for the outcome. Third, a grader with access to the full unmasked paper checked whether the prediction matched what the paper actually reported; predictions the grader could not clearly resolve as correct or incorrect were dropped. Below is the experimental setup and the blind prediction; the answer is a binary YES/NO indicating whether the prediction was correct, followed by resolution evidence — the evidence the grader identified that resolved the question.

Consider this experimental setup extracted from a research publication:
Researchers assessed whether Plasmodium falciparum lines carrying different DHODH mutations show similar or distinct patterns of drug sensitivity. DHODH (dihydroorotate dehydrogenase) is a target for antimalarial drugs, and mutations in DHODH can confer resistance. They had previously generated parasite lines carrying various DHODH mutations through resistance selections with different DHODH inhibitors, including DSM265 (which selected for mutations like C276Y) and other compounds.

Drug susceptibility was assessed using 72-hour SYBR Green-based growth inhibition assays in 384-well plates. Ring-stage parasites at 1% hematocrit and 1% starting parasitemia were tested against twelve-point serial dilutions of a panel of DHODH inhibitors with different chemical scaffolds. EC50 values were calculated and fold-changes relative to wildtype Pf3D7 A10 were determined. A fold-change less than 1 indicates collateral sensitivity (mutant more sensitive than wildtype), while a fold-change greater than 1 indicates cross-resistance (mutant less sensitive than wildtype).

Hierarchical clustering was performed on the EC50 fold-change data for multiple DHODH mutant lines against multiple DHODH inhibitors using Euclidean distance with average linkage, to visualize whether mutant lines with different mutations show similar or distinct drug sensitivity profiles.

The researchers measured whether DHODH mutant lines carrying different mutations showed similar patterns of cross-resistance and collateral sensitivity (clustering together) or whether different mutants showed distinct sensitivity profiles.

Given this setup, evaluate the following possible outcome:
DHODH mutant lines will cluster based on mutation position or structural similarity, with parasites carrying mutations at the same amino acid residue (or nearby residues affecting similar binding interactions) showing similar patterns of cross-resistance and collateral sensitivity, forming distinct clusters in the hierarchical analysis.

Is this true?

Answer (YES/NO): NO